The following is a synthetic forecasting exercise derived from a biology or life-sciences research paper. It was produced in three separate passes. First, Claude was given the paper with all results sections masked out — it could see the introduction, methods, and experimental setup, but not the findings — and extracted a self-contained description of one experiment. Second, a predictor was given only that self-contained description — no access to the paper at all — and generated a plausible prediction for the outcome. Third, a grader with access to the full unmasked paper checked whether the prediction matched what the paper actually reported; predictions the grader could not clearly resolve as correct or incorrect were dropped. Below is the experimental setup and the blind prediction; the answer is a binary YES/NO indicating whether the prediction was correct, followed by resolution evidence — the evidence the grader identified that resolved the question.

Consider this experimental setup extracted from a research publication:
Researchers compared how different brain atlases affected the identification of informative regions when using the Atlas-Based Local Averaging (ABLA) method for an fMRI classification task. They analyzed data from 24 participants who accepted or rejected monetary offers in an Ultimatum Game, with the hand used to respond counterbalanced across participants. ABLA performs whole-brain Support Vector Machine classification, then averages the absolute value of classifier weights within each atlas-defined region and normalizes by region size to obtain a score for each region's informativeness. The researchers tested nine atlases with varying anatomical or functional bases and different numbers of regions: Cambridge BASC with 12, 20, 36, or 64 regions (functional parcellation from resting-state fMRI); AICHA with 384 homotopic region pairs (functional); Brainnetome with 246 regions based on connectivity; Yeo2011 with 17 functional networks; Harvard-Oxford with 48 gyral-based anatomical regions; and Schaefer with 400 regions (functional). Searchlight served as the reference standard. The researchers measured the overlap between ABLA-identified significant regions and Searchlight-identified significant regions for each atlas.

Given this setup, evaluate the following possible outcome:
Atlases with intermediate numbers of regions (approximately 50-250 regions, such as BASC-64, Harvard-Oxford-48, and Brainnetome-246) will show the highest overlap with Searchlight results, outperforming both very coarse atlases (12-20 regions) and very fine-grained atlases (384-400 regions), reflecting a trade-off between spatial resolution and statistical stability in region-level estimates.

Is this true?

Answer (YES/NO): NO